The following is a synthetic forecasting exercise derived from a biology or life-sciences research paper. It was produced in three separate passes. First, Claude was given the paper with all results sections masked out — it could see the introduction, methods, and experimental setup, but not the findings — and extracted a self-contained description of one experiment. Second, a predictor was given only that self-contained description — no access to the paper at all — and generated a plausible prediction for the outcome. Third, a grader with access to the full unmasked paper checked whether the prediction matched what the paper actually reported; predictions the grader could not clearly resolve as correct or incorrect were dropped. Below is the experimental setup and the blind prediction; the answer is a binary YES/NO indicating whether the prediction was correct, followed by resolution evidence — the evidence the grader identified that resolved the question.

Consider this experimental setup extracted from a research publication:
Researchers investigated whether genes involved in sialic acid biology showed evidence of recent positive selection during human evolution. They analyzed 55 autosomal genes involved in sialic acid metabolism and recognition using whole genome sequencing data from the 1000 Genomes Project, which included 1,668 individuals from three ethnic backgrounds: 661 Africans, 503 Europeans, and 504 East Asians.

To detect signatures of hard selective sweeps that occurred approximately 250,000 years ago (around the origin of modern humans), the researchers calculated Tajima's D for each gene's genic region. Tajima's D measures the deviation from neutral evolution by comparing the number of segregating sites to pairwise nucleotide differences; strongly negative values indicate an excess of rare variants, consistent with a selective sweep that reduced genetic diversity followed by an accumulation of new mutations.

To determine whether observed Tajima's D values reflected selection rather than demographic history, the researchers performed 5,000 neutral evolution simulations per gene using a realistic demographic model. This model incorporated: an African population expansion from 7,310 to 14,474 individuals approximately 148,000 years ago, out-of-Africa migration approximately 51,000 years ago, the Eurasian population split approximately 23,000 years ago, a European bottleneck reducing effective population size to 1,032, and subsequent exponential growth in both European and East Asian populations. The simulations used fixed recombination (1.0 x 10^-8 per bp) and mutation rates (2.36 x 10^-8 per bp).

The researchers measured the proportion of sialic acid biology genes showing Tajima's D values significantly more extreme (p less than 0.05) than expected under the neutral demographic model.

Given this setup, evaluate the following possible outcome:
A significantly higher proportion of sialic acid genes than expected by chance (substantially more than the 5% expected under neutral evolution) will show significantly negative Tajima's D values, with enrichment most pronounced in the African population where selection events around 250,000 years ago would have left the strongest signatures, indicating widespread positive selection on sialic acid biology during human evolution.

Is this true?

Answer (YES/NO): NO